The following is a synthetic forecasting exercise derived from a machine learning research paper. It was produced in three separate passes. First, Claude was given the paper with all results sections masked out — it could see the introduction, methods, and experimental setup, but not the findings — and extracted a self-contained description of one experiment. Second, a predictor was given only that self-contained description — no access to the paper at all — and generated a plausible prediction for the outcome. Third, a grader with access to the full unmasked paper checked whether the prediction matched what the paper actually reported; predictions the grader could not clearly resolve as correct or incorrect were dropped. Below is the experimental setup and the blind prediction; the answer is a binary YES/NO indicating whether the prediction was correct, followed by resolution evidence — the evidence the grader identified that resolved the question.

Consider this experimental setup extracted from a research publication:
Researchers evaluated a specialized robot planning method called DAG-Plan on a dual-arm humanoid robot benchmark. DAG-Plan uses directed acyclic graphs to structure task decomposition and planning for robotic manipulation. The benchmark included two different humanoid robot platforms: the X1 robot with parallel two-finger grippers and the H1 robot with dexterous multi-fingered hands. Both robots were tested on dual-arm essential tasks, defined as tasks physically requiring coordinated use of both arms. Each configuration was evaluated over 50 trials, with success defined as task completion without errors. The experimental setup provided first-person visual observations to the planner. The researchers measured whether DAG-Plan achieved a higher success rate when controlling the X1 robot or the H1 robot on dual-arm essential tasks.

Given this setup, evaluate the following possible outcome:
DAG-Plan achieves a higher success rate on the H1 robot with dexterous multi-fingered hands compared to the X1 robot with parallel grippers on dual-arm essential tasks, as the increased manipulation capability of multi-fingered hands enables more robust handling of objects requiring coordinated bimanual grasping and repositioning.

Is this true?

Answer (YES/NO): YES